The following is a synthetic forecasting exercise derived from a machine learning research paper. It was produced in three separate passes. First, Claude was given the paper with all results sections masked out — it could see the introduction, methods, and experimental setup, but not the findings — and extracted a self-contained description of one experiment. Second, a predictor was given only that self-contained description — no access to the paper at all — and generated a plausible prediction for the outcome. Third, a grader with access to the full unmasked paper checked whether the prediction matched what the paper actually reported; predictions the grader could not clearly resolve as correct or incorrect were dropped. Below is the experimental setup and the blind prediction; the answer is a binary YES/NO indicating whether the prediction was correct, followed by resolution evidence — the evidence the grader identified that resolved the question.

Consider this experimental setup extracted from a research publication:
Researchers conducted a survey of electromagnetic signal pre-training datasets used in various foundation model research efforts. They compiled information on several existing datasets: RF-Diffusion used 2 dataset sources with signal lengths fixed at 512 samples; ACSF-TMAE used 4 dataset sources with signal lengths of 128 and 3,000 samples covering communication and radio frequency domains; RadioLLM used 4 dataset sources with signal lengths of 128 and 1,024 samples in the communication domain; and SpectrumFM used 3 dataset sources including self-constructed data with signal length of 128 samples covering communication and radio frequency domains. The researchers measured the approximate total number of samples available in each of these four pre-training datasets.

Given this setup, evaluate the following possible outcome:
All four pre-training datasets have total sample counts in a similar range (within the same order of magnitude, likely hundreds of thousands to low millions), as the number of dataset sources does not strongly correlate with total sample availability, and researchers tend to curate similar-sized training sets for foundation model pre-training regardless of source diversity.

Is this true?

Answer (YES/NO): NO